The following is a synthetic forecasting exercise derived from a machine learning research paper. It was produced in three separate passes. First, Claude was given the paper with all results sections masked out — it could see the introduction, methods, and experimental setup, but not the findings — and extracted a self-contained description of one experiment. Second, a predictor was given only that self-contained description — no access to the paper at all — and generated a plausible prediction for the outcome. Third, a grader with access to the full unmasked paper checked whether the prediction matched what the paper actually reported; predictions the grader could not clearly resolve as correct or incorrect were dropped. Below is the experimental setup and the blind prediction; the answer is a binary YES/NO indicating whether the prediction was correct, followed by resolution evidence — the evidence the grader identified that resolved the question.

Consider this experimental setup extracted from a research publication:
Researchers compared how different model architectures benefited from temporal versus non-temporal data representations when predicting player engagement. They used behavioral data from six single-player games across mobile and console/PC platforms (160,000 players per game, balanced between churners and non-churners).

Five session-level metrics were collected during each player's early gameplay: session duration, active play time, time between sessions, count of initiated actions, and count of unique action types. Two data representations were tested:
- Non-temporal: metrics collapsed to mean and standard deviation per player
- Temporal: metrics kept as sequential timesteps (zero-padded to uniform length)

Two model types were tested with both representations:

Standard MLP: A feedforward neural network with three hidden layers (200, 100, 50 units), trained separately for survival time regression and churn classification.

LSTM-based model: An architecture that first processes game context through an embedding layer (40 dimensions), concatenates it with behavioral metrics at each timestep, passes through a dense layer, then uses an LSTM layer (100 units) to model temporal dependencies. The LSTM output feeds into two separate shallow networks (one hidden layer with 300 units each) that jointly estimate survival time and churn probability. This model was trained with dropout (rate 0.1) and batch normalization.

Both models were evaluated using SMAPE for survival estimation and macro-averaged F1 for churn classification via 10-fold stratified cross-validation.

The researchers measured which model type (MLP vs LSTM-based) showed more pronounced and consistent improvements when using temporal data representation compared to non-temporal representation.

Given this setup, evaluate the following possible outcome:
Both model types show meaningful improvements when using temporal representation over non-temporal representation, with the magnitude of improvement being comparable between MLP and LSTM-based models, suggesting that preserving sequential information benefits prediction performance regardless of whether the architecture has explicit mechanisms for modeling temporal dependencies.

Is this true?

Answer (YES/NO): NO